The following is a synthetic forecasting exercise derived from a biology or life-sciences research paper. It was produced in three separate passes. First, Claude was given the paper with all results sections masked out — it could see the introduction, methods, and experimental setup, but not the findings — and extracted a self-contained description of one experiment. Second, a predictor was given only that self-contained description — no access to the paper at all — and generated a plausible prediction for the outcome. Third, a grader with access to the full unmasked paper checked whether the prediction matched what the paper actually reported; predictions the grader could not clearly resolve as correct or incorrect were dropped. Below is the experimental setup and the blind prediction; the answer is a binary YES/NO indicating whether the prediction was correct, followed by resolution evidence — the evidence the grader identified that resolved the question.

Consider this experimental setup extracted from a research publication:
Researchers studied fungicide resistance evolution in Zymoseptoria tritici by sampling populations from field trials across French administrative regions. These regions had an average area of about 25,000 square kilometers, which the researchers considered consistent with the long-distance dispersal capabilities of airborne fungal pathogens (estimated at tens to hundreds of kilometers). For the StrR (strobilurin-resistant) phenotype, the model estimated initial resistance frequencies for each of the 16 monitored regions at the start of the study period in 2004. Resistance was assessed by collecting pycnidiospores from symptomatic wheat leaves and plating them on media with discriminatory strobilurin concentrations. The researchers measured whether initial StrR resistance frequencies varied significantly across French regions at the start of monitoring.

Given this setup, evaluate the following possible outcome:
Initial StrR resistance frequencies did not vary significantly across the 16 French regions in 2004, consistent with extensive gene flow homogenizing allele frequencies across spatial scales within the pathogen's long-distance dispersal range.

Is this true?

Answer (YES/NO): NO